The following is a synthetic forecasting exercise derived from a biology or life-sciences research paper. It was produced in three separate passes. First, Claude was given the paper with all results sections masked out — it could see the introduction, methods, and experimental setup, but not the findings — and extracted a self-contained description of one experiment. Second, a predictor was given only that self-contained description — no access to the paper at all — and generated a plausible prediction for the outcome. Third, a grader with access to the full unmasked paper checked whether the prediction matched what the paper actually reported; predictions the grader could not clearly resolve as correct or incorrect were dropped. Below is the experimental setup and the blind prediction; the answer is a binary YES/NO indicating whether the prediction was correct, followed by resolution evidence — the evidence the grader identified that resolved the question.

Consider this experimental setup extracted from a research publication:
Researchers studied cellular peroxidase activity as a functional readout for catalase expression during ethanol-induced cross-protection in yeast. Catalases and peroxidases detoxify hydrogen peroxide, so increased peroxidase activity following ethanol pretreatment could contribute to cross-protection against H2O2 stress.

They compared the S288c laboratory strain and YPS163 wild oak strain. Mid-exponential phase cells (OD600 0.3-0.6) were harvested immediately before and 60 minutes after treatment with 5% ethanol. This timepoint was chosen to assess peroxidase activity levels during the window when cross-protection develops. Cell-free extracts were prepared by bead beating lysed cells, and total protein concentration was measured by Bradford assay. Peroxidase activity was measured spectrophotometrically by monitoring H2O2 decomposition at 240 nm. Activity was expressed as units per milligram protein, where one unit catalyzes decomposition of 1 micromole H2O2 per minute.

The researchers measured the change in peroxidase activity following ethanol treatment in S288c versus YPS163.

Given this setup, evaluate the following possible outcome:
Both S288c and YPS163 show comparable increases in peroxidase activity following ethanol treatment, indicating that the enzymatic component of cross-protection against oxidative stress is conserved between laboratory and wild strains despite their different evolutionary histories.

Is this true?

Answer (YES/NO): NO